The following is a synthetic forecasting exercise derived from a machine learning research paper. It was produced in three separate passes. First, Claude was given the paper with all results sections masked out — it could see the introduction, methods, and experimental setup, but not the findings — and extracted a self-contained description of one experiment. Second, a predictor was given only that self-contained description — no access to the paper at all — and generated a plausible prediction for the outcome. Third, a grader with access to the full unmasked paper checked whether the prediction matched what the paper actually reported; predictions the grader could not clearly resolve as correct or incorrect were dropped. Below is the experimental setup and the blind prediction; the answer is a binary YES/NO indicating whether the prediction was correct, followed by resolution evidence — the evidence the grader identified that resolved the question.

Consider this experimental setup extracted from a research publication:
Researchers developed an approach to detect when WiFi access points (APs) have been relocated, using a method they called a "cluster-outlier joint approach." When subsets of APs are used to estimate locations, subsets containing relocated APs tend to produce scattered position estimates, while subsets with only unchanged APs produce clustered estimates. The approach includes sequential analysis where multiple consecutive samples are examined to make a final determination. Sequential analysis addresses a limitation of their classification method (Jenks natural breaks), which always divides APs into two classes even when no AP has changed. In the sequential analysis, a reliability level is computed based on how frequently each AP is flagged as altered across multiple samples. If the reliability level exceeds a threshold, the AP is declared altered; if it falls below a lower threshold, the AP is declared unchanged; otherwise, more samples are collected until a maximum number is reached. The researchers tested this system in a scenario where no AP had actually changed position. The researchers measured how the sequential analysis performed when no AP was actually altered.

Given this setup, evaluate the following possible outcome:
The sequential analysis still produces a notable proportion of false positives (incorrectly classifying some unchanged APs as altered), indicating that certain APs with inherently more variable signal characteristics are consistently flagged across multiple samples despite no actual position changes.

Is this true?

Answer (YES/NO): NO